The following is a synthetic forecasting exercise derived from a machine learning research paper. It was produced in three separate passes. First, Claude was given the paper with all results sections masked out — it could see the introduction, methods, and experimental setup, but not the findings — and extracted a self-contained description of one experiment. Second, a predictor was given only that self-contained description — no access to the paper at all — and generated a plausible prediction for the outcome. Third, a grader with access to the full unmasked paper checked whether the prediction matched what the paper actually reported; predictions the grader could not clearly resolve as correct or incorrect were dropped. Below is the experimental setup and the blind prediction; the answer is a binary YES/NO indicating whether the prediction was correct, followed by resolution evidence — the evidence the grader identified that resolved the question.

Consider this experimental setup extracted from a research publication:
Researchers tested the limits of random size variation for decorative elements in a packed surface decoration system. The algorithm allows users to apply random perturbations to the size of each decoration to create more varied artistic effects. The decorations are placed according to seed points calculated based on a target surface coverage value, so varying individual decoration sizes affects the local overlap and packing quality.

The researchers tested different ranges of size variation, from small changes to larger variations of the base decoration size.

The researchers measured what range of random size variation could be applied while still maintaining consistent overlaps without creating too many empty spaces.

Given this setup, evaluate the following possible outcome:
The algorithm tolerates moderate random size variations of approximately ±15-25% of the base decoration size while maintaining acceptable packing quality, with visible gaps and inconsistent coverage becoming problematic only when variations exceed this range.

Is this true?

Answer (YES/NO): NO